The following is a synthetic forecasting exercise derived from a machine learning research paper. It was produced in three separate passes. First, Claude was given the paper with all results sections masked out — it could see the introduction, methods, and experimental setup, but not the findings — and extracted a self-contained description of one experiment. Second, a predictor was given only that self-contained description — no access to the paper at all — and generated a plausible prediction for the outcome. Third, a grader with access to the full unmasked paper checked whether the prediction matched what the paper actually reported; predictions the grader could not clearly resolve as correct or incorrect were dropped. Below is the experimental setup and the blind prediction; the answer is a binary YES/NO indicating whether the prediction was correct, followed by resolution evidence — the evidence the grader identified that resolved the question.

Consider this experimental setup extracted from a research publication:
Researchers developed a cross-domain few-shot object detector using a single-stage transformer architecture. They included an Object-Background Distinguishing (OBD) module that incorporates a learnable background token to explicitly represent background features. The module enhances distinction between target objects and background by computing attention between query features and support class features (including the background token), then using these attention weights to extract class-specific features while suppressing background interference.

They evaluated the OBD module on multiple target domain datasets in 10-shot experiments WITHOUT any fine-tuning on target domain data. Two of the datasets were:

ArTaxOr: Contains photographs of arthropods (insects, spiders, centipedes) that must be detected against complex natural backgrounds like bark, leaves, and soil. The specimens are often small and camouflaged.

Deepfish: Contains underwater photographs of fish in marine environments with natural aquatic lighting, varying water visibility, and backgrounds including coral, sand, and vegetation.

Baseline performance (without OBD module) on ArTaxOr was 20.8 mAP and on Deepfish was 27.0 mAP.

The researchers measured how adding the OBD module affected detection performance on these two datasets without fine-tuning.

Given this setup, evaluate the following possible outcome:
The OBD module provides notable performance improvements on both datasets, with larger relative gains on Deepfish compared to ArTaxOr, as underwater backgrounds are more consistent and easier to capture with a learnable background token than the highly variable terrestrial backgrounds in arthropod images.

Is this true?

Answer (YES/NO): NO